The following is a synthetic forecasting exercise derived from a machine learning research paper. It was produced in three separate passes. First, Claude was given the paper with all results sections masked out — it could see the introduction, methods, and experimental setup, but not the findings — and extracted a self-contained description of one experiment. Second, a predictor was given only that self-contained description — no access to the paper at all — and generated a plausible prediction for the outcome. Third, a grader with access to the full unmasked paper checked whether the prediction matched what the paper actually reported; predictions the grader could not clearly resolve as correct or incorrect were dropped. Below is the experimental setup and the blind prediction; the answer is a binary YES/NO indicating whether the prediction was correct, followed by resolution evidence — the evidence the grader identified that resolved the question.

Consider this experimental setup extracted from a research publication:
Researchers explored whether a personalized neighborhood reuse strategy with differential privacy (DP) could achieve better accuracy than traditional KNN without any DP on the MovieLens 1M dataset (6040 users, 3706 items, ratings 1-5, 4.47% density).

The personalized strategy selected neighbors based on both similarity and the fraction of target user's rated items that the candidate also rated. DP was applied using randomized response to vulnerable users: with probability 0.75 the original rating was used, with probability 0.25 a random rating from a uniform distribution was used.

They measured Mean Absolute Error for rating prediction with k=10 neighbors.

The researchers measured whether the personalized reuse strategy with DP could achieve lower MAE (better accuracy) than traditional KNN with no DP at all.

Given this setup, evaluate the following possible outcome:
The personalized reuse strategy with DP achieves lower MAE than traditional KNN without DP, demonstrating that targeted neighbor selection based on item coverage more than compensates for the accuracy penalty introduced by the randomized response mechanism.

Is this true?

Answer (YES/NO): YES